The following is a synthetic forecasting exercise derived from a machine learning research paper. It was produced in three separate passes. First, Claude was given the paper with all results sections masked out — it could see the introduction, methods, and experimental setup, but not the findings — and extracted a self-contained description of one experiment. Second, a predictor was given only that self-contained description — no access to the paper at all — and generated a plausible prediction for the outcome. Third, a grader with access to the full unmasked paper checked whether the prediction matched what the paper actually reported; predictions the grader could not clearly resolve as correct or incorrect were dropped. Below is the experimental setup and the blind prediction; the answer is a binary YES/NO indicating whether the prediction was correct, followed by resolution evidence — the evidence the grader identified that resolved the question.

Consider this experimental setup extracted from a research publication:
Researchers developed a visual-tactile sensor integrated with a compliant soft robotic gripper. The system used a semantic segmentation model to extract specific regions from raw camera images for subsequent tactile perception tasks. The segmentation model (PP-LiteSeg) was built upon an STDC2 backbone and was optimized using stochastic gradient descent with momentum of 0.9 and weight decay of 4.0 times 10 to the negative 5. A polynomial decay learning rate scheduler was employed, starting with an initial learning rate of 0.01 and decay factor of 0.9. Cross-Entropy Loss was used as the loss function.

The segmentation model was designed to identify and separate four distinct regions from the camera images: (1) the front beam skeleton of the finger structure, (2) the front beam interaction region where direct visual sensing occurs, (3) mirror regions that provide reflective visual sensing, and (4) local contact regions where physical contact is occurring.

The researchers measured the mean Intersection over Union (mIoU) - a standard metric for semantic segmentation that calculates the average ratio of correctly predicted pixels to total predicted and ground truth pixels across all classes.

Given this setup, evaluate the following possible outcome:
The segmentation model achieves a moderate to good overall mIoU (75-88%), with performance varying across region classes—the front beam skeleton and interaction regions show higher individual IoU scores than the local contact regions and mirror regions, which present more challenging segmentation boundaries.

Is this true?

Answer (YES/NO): NO